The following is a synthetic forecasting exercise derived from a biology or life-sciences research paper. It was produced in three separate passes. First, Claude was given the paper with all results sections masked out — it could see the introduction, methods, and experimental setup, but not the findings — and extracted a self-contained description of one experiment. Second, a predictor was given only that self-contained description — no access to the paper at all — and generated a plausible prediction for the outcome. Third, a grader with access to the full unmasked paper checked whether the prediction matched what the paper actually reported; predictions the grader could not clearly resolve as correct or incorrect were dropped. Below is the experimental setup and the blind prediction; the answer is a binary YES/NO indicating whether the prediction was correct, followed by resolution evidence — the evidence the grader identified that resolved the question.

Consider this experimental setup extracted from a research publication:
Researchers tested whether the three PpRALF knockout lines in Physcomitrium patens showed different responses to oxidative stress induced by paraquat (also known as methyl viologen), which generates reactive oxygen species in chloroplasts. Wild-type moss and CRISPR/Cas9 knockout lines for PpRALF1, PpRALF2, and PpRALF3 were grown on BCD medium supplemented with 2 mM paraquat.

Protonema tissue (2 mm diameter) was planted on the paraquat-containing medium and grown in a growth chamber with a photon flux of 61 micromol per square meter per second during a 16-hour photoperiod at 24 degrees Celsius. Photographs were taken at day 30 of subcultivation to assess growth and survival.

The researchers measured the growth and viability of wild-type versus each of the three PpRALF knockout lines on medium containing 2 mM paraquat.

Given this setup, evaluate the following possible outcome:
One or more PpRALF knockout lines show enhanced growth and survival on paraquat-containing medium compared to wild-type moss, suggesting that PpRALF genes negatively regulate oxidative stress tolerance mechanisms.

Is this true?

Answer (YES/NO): YES